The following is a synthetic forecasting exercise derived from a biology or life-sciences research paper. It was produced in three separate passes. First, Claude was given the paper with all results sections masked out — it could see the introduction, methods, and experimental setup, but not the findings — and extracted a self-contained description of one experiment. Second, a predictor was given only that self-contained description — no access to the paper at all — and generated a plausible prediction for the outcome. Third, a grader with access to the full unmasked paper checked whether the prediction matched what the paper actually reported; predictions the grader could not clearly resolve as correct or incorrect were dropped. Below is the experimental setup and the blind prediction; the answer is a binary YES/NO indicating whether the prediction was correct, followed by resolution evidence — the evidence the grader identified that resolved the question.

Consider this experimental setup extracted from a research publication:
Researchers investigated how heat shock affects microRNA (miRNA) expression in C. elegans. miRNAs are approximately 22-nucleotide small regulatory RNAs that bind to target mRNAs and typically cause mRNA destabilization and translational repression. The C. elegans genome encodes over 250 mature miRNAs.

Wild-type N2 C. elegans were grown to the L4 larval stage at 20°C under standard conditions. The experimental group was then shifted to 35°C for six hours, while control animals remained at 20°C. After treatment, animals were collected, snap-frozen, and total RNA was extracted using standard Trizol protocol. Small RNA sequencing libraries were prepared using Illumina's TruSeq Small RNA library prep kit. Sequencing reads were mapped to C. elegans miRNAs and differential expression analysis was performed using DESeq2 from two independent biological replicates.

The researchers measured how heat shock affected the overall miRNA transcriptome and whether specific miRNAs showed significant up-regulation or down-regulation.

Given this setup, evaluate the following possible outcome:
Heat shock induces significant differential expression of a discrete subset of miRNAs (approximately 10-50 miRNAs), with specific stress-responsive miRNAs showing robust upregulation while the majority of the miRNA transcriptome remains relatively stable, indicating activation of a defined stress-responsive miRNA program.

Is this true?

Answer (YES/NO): NO